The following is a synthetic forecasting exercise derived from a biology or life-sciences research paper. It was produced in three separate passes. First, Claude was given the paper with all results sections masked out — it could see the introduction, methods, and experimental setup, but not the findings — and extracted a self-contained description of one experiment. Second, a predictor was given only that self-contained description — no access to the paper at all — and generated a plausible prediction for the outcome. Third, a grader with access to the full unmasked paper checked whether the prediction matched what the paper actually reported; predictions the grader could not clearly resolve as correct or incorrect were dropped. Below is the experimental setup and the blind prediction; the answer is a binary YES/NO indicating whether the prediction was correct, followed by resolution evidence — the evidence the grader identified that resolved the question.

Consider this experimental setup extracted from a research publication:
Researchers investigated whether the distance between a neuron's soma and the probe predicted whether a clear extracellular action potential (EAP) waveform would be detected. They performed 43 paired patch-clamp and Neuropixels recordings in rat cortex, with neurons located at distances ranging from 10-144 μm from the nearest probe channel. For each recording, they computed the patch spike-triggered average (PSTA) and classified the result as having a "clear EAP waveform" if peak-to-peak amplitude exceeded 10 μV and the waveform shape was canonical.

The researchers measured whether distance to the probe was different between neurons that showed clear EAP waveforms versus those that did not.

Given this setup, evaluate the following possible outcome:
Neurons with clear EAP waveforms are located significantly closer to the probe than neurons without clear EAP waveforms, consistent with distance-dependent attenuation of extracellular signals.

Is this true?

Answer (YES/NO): NO